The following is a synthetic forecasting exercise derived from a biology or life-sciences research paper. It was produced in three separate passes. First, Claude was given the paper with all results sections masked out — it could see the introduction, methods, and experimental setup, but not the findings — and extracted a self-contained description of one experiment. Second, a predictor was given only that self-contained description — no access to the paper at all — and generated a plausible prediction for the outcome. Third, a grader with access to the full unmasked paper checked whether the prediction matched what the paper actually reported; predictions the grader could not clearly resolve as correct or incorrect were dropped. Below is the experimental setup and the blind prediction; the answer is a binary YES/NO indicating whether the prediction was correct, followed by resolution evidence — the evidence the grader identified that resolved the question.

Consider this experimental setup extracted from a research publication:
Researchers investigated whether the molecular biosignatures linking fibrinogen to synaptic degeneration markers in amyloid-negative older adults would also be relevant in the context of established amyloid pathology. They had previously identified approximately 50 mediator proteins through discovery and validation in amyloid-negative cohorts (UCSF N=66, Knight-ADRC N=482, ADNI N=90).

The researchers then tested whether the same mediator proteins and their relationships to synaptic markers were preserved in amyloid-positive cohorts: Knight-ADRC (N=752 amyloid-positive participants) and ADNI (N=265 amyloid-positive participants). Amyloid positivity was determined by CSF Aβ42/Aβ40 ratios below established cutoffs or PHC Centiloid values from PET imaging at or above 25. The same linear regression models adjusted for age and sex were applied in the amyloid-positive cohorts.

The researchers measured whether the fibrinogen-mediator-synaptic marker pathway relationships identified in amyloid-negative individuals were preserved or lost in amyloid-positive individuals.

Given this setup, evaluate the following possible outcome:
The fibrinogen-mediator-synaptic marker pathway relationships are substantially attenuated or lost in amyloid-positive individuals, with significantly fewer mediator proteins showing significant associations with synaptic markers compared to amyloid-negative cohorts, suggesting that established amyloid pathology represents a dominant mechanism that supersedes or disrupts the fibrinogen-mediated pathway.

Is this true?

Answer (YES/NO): NO